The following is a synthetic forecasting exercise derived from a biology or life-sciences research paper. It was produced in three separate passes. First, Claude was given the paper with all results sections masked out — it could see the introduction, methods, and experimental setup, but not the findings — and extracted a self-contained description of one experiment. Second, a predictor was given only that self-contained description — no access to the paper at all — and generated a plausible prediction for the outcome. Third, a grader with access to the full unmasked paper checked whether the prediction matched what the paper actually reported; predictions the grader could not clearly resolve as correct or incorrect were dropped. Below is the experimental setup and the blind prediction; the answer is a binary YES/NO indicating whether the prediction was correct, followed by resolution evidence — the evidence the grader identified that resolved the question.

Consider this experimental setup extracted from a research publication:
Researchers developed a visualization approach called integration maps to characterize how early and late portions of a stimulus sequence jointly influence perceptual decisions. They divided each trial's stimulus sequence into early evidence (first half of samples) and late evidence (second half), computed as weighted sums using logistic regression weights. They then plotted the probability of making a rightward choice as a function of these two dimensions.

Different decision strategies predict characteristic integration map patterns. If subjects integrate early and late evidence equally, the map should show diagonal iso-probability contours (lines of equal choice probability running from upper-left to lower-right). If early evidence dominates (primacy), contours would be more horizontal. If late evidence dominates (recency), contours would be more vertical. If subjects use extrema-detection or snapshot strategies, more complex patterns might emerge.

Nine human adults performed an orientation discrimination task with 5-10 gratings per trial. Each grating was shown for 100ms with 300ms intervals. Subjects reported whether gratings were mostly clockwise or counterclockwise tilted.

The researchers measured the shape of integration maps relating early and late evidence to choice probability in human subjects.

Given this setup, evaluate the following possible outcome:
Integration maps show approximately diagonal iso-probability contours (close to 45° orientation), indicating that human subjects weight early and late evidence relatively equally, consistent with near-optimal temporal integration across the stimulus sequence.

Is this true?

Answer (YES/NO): YES